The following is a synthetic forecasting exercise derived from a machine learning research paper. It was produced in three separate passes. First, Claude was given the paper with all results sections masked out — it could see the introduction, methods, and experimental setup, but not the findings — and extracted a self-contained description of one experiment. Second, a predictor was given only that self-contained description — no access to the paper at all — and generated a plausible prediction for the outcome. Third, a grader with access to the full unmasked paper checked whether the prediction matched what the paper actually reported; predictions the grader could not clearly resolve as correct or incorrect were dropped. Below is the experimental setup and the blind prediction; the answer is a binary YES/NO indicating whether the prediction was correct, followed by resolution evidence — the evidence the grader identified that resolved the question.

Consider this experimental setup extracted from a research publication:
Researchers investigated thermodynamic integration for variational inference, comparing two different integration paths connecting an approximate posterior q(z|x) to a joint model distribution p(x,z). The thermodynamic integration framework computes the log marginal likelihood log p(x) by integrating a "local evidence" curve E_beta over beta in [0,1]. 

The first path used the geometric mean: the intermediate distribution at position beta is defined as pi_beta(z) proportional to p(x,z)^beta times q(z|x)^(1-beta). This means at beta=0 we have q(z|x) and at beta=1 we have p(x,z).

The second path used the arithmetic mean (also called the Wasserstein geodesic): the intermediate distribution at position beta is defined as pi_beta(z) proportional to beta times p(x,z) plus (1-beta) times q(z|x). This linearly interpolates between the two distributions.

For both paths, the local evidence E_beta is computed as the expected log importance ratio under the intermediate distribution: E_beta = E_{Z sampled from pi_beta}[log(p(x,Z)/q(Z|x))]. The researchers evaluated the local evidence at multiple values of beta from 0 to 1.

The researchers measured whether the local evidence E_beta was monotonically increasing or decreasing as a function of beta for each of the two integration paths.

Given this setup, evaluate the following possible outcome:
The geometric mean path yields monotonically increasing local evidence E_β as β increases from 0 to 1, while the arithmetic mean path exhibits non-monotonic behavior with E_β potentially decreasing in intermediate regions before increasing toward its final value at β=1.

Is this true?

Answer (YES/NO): NO